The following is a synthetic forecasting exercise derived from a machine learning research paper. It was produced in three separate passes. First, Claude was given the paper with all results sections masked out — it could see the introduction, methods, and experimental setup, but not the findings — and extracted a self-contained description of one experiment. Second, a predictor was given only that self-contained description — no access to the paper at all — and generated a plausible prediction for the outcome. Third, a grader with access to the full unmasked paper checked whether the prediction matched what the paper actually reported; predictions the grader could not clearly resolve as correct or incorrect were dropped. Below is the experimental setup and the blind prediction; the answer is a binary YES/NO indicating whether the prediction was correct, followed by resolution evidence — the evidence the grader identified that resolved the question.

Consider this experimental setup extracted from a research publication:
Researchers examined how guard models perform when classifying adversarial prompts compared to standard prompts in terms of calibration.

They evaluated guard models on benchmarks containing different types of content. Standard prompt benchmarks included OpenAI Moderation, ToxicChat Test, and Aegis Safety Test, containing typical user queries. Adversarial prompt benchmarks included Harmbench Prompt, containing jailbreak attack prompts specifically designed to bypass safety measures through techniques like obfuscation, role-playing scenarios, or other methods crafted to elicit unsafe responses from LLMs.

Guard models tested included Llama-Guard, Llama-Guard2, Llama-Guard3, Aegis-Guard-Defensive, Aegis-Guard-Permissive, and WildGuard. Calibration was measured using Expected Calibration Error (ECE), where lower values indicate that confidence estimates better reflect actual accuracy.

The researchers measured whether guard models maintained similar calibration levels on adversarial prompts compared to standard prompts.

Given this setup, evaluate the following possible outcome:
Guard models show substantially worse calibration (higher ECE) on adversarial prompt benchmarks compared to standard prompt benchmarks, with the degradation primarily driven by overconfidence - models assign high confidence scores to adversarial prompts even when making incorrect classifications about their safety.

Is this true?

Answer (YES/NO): YES